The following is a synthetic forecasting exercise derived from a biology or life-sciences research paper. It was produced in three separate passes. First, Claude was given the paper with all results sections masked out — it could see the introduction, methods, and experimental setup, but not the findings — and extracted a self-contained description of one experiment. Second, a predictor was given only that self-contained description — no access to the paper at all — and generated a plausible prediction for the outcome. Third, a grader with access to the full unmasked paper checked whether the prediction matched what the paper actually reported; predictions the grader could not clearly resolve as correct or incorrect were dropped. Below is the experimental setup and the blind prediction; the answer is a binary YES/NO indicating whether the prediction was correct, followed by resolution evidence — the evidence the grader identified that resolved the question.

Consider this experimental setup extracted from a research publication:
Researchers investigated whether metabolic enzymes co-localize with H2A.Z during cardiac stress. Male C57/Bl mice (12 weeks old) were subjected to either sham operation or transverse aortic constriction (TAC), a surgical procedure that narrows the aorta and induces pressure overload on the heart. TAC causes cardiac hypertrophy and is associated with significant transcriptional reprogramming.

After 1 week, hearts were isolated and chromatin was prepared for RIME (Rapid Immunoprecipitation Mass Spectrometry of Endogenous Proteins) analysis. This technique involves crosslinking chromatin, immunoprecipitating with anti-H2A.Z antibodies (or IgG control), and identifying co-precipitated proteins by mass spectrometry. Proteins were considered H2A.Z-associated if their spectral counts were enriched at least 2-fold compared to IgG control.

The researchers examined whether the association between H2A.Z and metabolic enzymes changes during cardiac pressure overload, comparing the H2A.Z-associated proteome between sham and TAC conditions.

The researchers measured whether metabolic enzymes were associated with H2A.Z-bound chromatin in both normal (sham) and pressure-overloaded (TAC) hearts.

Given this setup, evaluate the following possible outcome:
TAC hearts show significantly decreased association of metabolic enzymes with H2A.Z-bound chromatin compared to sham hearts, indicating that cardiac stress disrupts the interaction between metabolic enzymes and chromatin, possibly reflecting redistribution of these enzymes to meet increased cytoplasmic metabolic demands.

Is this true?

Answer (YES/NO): NO